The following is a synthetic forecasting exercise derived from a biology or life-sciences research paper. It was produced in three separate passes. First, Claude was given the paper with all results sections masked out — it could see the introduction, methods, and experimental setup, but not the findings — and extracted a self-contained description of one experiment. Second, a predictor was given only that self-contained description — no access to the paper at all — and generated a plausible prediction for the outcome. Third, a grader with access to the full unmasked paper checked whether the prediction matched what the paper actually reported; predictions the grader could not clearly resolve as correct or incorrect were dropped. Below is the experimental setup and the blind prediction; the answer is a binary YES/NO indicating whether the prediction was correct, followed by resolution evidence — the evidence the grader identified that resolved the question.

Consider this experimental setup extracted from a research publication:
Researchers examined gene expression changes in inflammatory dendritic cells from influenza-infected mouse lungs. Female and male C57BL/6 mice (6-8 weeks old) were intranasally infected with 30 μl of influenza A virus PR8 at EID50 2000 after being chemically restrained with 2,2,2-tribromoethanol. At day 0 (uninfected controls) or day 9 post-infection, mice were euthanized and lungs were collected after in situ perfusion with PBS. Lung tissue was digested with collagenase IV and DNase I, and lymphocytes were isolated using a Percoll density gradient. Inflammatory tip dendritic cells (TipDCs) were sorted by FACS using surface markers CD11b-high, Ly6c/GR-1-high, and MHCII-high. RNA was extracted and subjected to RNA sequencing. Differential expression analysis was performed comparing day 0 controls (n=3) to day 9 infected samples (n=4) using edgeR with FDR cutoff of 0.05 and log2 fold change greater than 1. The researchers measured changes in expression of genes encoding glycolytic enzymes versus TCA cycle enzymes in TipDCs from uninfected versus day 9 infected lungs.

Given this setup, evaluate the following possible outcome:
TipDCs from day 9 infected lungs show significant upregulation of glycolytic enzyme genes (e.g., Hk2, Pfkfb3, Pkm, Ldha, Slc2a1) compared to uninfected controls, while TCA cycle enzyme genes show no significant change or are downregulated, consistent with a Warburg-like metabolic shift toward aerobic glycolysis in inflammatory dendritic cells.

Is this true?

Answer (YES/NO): YES